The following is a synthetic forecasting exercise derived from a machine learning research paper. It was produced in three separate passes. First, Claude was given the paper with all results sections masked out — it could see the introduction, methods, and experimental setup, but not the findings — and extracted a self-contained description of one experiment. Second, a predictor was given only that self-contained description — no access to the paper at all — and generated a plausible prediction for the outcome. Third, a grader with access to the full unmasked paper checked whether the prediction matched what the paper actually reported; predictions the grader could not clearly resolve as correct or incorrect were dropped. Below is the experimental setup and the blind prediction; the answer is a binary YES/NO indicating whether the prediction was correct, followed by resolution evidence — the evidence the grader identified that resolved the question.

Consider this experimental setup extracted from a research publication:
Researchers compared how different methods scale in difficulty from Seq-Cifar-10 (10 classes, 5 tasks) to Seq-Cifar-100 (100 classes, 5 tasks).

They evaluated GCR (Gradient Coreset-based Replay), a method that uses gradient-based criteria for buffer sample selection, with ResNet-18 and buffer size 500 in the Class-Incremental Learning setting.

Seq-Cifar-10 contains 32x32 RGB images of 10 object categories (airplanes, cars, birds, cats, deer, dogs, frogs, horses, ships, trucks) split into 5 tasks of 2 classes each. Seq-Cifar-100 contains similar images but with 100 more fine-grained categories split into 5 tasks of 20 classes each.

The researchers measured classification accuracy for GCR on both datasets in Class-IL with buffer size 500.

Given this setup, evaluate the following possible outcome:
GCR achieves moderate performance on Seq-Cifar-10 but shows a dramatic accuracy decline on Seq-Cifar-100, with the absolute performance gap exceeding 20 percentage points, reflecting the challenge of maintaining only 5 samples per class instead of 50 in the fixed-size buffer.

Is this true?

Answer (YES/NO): YES